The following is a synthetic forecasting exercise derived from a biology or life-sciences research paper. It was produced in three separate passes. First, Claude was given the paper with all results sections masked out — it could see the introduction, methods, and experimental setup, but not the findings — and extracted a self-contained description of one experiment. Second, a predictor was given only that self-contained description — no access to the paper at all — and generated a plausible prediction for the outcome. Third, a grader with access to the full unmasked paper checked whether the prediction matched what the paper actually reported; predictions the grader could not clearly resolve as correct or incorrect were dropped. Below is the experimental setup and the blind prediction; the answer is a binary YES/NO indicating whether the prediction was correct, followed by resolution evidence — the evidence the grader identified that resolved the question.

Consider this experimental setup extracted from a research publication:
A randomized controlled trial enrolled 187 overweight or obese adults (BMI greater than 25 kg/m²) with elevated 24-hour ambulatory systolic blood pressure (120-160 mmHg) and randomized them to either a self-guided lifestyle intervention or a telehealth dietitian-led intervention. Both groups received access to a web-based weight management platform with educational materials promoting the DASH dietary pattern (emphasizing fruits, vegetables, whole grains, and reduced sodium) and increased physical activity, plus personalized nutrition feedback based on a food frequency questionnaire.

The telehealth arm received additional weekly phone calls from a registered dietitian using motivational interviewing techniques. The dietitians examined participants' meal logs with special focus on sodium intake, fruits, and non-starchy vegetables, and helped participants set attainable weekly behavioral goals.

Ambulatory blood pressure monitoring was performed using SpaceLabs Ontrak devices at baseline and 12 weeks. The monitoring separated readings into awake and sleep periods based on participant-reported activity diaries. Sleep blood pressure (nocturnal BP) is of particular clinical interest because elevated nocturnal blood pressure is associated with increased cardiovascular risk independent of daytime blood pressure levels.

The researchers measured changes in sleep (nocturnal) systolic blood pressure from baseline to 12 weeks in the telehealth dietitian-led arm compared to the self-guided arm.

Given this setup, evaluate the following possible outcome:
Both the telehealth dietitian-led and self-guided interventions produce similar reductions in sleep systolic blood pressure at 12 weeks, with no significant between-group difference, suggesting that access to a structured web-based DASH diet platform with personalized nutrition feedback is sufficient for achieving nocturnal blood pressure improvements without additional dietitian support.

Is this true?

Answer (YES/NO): NO